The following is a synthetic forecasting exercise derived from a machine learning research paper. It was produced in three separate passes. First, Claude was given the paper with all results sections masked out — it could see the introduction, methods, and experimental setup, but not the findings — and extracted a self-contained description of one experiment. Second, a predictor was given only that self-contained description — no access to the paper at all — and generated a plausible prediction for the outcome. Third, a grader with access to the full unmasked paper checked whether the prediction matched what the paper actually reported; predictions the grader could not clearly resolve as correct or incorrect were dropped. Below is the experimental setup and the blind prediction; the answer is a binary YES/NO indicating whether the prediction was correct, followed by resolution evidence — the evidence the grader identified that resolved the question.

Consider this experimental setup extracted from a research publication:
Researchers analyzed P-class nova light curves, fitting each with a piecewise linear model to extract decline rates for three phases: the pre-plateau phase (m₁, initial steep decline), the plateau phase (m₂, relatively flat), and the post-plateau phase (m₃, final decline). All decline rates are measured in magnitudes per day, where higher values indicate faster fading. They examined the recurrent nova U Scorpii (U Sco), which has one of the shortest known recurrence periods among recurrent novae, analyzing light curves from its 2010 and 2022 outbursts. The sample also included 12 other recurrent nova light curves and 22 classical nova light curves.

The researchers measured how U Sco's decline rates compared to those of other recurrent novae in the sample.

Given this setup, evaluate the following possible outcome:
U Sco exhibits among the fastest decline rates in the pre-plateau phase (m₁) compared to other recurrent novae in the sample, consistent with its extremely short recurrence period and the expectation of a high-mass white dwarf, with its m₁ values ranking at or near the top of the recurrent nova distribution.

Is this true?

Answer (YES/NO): YES